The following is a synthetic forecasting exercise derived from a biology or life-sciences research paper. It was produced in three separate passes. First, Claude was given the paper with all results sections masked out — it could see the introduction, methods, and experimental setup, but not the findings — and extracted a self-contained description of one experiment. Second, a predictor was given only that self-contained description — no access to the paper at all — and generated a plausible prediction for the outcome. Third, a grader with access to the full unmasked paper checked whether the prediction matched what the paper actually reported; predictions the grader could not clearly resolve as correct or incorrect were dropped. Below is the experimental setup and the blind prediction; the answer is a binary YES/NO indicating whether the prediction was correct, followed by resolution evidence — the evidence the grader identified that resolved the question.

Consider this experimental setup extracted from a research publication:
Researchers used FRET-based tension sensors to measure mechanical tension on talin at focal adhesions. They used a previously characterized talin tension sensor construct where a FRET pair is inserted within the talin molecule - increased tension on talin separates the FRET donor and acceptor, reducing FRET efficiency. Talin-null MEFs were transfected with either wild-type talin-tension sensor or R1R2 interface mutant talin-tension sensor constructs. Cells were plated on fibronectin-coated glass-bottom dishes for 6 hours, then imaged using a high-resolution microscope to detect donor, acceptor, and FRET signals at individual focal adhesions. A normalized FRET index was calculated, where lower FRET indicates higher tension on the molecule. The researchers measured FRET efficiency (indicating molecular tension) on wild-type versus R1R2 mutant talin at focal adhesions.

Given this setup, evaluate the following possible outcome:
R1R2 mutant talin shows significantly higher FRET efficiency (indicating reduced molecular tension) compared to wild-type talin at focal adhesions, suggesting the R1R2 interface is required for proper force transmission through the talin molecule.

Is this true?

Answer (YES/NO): NO